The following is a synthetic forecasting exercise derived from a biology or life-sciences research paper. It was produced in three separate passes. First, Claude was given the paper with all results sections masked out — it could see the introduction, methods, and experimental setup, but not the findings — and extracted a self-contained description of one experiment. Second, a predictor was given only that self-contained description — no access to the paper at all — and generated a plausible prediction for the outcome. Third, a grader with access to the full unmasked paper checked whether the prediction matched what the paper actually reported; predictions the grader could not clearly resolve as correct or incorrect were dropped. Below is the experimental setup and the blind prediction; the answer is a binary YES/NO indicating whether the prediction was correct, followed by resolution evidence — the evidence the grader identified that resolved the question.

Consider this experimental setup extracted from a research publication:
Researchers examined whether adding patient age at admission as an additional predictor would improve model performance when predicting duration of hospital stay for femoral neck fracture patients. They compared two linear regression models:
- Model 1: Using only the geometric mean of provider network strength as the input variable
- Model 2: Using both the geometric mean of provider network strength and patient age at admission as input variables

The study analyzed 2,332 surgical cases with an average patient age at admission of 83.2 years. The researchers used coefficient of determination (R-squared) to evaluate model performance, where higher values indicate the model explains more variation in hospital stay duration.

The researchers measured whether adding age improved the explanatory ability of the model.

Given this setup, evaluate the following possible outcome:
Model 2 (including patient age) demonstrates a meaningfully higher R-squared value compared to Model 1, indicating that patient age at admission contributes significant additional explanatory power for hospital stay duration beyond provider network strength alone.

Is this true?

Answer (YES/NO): NO